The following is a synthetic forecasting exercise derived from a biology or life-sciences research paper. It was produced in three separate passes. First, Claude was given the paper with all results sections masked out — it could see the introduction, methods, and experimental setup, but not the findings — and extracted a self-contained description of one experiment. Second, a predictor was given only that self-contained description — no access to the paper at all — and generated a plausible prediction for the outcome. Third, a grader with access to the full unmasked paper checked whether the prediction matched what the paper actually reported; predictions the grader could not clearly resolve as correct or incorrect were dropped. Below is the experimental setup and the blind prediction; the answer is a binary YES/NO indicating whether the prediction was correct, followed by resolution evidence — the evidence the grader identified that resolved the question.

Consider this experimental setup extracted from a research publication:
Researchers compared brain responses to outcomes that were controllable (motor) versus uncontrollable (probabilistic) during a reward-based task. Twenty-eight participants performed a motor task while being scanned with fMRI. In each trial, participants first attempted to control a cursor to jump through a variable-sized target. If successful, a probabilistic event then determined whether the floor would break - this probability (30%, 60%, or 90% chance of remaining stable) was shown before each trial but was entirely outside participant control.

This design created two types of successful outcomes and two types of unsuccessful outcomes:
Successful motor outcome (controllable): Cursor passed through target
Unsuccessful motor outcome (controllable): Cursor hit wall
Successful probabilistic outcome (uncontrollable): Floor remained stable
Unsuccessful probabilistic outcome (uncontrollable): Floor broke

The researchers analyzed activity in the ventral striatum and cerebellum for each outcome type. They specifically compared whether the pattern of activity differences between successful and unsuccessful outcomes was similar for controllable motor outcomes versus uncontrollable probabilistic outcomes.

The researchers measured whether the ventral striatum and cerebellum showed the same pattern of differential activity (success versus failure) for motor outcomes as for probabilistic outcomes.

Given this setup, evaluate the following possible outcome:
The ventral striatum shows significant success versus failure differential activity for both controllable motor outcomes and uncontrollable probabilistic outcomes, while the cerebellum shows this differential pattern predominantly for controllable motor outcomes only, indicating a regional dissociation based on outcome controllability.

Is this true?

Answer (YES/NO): NO